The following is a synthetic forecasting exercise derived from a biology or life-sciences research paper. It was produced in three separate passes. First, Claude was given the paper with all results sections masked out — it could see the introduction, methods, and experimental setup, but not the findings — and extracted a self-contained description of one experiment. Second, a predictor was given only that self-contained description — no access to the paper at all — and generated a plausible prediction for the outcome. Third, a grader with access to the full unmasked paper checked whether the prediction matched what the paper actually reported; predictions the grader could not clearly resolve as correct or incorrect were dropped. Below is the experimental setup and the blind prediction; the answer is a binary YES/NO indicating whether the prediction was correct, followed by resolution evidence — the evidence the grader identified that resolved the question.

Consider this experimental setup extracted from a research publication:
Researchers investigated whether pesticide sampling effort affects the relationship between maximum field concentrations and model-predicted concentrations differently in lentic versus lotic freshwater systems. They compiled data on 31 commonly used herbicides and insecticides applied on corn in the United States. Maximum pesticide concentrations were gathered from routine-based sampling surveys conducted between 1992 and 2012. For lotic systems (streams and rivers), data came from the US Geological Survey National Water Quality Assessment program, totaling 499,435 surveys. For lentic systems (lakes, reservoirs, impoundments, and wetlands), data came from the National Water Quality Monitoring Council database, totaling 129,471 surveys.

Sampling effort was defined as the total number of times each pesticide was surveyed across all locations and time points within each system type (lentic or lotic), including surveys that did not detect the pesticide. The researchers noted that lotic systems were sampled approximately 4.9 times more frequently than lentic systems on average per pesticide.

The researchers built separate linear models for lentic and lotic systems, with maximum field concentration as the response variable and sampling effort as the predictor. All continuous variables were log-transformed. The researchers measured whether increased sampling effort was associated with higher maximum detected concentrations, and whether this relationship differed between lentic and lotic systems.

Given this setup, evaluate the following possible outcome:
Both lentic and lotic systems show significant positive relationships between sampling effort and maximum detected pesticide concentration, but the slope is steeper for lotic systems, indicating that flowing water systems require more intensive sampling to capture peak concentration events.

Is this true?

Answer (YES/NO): NO